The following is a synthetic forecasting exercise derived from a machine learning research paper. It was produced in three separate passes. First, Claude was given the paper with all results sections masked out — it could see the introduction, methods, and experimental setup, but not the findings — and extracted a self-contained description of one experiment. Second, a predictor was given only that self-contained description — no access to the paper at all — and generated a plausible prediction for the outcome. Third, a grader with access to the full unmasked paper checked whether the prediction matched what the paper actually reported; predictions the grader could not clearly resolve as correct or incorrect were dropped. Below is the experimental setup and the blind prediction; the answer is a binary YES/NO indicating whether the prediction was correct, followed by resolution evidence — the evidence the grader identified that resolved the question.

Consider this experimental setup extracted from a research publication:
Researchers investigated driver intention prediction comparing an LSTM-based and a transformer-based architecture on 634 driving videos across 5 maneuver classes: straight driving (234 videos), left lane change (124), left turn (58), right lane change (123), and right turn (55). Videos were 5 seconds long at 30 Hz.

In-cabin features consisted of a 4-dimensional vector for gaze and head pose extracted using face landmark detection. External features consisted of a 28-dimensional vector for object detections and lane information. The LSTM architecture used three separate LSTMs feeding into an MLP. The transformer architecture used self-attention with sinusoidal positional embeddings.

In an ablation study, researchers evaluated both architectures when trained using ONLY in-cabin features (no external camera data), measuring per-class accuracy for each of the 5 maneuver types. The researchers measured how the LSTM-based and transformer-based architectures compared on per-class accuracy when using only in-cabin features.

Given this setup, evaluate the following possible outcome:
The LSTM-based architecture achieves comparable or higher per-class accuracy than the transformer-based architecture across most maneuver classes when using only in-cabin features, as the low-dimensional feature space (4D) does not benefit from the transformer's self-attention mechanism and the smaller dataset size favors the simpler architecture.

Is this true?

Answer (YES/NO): NO